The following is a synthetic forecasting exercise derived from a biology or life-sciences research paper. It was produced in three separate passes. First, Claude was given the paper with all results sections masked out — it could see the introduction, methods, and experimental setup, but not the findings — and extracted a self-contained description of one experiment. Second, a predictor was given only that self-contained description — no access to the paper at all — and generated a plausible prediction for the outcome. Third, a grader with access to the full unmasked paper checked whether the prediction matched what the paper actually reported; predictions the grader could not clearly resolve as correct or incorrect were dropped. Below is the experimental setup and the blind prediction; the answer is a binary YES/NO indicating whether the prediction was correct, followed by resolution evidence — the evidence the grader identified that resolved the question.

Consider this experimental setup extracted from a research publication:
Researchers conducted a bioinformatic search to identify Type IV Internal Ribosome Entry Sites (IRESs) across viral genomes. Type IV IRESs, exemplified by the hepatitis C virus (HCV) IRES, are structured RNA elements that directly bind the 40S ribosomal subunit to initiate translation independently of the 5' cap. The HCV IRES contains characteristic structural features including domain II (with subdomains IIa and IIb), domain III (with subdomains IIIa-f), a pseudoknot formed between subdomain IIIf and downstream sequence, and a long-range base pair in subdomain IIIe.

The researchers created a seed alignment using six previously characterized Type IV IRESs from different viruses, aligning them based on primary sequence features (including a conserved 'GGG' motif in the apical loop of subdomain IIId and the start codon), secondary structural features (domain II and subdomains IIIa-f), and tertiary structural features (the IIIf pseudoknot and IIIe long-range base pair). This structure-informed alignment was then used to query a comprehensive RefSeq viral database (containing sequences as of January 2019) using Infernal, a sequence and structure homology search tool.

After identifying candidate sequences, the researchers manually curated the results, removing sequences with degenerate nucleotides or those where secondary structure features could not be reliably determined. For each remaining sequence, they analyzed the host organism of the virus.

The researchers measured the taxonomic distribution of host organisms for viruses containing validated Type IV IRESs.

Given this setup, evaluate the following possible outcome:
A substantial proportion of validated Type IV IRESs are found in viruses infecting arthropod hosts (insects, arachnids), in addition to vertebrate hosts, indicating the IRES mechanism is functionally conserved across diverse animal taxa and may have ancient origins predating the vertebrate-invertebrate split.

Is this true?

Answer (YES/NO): NO